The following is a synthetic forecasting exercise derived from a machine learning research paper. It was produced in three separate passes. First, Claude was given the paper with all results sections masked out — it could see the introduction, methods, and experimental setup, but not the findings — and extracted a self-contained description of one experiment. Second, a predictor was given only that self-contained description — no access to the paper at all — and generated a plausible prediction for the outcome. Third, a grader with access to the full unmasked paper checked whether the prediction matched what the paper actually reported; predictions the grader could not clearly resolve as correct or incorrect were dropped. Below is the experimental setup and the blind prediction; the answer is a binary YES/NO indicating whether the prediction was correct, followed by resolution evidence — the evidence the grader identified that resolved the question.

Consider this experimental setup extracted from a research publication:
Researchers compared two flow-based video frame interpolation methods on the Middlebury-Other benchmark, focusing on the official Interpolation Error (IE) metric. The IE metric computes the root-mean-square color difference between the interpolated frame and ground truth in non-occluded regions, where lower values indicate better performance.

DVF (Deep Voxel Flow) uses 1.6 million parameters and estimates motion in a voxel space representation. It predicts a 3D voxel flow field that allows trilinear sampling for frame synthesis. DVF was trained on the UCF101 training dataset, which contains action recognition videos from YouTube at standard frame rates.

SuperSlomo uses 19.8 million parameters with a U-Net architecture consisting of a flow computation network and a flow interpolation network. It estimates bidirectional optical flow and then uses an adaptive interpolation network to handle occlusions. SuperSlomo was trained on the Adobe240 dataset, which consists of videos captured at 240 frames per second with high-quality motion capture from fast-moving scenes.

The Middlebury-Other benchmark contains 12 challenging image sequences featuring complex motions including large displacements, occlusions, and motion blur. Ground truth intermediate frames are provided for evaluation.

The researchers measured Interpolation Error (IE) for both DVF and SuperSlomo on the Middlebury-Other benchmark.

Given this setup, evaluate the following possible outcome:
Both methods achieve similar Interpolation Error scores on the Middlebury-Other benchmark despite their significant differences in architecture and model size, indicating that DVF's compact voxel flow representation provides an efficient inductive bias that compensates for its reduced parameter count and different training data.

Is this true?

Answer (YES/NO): NO